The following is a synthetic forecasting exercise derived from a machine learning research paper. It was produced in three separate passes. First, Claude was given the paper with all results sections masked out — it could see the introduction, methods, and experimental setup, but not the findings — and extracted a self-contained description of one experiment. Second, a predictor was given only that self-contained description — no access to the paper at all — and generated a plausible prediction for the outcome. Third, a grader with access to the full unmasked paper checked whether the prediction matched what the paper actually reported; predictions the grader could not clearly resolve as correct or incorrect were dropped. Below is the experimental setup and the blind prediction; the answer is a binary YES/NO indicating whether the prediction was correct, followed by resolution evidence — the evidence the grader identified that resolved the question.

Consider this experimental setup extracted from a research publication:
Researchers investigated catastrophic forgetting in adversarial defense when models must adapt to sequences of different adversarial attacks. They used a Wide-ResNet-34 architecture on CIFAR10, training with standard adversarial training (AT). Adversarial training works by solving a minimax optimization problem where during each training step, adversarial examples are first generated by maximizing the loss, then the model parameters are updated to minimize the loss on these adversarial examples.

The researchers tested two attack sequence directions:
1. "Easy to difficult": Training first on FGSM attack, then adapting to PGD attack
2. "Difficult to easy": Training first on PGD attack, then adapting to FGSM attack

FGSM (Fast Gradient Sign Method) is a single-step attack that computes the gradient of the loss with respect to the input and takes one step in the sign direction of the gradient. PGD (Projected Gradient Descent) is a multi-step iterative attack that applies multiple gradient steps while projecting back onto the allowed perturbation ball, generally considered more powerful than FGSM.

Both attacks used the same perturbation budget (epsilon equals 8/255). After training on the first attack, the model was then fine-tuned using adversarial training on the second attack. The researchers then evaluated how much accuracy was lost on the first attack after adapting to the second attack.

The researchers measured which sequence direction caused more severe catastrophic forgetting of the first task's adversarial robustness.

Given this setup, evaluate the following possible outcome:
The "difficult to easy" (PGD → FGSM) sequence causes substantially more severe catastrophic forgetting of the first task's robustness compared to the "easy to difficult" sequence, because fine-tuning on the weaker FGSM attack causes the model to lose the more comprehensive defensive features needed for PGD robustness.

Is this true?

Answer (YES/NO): YES